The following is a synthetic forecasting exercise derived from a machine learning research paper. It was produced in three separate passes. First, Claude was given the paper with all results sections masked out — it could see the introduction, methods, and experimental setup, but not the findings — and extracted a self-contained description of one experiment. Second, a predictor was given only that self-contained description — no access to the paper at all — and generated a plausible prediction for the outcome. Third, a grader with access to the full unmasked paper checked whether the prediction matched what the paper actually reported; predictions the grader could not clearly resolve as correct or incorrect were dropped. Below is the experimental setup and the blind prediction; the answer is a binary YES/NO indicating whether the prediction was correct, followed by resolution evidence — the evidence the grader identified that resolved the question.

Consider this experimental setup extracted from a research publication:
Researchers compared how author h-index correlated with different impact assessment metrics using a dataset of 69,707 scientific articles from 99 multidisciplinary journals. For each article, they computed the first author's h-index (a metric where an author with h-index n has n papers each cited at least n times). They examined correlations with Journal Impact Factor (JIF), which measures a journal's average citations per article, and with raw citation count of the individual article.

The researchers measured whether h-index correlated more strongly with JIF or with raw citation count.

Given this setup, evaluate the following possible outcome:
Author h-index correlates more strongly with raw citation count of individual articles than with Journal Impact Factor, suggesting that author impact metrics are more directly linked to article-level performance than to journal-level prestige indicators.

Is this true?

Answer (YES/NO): NO